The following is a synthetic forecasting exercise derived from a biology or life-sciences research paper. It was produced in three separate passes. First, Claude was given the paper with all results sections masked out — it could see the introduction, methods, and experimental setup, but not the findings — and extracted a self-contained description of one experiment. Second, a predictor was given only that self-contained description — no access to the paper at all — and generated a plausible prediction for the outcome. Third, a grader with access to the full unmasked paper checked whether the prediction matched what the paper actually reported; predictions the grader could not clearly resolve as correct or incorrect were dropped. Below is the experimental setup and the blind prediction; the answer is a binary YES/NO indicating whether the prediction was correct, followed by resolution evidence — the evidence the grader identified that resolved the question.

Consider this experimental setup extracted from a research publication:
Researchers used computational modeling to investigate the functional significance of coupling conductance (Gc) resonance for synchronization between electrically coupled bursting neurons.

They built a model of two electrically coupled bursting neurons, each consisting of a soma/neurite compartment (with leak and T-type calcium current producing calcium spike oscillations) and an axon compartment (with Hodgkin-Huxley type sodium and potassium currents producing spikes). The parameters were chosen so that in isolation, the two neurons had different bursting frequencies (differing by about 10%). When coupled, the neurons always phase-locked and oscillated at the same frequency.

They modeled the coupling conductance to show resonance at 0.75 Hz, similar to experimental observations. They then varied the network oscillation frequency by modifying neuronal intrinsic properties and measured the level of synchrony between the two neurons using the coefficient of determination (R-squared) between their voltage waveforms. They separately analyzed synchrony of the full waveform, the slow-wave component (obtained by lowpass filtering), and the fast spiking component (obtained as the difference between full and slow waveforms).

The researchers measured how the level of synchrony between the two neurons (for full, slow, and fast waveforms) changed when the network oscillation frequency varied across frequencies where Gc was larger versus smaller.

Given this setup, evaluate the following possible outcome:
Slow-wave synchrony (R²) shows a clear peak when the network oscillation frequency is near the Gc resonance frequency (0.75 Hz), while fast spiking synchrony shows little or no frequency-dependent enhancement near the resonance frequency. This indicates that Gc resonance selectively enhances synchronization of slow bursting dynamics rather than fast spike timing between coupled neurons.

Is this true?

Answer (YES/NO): YES